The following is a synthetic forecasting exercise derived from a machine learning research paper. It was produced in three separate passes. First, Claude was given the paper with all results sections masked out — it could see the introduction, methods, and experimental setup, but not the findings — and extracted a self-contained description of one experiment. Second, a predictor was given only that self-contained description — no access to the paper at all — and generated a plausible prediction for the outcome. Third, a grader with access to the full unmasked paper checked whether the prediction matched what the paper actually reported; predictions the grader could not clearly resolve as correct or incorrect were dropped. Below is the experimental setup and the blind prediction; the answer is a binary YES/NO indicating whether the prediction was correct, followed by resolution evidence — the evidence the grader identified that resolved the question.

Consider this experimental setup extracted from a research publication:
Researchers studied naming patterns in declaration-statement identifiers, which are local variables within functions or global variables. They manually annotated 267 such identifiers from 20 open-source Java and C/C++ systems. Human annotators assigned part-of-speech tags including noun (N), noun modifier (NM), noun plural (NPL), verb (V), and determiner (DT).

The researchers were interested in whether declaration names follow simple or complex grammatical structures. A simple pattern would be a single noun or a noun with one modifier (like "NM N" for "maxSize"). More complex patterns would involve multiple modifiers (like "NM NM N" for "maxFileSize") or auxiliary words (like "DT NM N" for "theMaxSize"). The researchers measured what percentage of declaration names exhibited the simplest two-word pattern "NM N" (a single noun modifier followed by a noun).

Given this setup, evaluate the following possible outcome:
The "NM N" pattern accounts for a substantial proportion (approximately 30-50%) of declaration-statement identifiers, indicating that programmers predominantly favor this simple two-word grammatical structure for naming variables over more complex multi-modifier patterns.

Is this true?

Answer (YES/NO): YES